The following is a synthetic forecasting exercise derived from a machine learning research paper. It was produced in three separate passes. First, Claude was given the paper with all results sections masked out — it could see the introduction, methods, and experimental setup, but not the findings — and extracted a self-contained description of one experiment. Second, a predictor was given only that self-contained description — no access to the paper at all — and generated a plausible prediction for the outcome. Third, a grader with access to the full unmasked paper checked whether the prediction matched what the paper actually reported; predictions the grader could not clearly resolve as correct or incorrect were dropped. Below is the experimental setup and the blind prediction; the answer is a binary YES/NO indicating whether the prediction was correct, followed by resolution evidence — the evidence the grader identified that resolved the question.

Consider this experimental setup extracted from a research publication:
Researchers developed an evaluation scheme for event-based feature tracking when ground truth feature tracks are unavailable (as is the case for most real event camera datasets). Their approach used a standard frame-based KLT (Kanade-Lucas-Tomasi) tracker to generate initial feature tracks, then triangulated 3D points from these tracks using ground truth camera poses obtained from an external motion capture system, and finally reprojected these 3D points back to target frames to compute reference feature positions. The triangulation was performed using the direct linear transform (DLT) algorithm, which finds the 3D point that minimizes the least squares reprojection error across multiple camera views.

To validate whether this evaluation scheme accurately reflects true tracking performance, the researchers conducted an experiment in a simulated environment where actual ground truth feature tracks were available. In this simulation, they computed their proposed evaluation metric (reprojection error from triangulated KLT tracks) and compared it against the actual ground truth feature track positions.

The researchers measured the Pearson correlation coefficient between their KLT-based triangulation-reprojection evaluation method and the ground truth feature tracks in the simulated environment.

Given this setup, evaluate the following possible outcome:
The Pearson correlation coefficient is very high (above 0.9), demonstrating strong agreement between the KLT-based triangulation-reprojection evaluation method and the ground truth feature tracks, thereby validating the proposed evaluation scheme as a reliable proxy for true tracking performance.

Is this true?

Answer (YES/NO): NO